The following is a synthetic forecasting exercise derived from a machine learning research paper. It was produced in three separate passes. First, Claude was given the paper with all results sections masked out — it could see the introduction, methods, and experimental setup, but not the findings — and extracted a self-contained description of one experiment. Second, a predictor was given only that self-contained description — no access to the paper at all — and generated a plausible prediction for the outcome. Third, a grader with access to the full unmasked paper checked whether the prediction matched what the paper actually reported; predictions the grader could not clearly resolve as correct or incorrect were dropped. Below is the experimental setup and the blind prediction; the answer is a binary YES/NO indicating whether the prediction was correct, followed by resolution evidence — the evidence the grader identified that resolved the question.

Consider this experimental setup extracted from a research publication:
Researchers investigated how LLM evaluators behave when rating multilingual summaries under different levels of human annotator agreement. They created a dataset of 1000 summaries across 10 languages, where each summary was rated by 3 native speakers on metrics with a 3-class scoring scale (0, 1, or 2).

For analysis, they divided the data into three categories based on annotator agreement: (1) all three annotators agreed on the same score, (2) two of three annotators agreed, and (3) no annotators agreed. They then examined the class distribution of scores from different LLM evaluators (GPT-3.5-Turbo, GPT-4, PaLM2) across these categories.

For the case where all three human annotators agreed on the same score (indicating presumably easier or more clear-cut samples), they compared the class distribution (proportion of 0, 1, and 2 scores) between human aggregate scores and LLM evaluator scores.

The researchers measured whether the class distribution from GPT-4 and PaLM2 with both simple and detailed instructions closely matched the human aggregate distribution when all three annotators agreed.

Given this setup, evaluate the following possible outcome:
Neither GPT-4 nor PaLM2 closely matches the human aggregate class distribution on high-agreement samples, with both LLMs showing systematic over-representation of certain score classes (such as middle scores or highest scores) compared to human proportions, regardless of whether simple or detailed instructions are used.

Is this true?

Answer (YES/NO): NO